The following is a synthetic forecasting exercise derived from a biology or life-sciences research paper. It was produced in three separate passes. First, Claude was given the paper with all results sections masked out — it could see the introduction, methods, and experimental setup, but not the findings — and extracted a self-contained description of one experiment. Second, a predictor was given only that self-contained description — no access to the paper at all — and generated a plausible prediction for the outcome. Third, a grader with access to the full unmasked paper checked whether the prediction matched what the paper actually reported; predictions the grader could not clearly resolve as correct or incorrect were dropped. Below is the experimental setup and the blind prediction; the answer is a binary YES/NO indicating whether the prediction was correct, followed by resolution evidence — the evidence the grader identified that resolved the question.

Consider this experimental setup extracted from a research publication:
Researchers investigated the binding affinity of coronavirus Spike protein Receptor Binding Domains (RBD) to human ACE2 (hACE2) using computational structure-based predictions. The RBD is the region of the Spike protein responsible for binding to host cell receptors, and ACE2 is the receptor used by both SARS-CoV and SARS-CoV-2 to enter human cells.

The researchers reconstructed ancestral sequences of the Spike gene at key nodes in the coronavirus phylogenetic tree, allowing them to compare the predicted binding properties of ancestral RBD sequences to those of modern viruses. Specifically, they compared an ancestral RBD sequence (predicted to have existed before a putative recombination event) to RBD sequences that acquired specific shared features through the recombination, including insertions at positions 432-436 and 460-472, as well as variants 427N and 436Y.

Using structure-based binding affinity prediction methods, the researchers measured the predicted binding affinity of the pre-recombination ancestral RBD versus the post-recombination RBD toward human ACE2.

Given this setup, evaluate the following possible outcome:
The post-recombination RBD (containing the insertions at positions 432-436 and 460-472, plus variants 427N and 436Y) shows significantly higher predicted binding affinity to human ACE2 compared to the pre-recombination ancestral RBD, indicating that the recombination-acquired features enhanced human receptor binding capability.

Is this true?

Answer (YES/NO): YES